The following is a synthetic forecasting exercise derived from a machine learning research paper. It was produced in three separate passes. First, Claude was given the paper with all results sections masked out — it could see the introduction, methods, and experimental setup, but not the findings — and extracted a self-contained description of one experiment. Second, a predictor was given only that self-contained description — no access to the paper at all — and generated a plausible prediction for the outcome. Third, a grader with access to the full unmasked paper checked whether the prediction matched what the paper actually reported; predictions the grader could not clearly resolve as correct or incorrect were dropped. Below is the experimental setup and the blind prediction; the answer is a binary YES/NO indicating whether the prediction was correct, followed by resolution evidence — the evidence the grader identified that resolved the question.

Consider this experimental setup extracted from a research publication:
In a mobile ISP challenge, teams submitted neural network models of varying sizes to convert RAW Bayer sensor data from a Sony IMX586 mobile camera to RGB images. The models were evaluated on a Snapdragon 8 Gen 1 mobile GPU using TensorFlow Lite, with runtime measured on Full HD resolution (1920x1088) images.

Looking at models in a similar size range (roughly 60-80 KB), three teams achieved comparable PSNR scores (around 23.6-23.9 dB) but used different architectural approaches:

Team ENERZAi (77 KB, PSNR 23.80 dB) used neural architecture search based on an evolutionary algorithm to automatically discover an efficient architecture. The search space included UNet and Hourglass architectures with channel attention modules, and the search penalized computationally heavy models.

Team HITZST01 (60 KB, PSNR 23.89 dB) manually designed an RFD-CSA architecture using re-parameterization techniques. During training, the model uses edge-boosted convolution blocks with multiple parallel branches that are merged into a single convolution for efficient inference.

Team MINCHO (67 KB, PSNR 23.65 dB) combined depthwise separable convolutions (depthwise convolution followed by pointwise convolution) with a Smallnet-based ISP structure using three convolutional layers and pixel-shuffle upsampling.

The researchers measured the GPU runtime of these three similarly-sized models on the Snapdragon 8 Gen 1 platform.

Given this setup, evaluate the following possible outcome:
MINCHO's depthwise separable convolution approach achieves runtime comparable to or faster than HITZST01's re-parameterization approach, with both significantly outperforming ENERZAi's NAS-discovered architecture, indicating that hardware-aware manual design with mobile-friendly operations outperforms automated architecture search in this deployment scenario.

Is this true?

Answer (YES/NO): NO